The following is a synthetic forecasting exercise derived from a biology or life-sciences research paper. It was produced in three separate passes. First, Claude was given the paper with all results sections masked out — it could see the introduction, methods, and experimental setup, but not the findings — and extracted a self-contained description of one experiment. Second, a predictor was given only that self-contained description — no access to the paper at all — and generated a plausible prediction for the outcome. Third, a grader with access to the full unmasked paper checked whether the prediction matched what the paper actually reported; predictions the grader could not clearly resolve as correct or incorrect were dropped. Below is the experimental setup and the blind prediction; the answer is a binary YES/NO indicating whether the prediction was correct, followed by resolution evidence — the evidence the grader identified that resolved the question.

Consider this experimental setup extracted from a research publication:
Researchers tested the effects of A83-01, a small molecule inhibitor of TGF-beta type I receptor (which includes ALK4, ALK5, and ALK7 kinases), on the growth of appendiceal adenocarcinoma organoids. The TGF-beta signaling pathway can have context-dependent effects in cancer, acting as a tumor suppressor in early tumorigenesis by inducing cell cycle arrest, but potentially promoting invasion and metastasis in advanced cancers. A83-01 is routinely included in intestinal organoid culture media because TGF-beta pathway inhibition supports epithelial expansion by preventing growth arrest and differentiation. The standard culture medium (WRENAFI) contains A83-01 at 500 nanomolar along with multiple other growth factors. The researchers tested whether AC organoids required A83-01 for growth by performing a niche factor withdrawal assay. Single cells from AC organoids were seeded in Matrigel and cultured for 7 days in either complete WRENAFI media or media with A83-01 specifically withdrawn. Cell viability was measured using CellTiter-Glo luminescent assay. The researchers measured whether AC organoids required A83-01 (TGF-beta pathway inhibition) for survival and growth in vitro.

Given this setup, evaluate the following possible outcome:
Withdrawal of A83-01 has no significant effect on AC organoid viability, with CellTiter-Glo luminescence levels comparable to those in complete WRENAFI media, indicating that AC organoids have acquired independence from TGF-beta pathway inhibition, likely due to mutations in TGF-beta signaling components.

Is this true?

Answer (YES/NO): NO